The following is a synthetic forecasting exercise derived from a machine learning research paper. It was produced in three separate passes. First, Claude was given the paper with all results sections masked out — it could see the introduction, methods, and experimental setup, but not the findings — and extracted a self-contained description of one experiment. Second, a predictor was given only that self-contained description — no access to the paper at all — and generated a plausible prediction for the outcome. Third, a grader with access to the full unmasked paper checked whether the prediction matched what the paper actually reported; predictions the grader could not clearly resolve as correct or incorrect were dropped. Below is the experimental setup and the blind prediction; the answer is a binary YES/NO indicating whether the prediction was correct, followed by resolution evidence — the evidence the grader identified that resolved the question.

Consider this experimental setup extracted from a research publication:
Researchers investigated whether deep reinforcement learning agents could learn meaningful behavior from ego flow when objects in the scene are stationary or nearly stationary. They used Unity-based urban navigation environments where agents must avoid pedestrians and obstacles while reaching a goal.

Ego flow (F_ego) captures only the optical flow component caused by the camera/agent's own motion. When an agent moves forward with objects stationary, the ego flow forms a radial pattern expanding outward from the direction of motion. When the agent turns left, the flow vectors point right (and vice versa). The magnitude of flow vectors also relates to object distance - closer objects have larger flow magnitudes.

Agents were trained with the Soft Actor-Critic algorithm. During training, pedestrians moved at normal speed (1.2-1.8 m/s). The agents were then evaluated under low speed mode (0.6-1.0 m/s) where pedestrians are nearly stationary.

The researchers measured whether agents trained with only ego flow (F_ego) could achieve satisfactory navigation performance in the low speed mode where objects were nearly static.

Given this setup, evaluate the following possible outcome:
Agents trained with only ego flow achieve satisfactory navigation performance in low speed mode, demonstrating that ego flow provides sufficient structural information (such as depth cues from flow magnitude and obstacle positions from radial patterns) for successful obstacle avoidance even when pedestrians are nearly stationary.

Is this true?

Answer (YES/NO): YES